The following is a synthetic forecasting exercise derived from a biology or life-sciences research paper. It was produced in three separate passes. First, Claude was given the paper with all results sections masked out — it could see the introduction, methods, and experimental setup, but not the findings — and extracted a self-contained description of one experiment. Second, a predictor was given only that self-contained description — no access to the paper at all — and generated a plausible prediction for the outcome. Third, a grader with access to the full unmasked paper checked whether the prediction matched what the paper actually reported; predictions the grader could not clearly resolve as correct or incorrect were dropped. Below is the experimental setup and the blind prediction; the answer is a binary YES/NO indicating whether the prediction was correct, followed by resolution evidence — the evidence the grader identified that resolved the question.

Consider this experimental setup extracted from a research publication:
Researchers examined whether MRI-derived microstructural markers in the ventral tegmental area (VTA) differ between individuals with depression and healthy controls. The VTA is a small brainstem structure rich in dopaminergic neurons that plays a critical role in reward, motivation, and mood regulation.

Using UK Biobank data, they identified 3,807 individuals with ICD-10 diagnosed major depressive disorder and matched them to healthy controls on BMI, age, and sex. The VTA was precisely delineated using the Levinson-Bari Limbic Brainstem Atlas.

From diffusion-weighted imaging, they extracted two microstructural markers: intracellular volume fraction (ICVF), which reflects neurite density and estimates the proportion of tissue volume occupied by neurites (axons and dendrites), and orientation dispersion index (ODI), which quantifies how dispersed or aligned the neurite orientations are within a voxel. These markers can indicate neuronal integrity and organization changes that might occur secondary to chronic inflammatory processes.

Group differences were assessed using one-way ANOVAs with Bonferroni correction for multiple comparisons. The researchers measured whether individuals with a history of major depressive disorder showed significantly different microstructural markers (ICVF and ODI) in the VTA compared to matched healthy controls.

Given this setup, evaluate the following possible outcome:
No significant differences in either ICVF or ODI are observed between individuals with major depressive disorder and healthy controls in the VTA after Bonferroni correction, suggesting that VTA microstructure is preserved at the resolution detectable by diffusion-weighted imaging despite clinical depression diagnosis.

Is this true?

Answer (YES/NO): YES